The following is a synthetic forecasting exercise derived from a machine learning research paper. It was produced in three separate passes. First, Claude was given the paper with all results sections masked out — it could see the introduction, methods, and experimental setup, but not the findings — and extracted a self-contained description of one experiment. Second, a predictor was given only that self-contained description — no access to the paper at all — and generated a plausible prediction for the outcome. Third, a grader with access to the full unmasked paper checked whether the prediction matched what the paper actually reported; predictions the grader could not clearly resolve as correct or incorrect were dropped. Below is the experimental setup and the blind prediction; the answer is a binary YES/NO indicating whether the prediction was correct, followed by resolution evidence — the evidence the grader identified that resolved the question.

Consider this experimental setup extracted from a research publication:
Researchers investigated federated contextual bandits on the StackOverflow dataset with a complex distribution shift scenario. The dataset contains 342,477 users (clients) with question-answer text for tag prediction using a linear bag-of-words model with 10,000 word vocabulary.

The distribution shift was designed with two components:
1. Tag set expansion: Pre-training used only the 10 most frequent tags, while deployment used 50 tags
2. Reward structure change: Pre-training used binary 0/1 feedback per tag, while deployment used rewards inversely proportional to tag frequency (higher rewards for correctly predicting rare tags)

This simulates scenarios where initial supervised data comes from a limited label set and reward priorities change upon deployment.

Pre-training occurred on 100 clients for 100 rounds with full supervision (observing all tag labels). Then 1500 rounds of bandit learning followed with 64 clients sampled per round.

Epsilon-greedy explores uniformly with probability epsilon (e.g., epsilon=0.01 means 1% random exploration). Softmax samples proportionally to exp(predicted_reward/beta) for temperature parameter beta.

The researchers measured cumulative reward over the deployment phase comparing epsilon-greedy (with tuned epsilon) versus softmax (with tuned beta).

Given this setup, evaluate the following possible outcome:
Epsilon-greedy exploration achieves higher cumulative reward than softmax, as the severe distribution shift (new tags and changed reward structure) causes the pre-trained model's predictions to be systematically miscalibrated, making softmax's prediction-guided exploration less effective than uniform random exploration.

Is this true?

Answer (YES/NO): NO